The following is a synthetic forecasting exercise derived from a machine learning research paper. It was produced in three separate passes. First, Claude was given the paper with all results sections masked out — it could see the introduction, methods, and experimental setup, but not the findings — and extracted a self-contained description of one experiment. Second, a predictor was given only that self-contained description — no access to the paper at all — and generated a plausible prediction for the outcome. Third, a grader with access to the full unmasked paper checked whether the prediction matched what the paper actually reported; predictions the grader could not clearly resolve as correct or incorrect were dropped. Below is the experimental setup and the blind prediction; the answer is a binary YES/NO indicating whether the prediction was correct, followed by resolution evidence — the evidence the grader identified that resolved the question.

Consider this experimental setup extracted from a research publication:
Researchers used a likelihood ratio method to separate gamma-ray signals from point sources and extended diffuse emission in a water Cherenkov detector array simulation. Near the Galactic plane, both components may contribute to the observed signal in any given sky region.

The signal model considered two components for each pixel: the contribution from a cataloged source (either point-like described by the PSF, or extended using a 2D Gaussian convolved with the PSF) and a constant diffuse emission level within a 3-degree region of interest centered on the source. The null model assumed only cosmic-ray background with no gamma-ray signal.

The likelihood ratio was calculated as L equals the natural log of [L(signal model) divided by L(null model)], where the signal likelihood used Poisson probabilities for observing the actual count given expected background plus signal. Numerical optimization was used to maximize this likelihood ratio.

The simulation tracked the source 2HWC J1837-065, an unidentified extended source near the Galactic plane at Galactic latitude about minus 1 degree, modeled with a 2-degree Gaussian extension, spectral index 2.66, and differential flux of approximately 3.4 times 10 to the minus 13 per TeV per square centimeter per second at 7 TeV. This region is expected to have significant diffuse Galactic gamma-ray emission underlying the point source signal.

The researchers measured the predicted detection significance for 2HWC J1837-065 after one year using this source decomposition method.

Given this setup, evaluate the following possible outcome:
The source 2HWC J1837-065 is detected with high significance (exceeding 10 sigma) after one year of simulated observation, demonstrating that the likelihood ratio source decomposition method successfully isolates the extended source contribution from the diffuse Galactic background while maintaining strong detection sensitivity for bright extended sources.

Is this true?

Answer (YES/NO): YES